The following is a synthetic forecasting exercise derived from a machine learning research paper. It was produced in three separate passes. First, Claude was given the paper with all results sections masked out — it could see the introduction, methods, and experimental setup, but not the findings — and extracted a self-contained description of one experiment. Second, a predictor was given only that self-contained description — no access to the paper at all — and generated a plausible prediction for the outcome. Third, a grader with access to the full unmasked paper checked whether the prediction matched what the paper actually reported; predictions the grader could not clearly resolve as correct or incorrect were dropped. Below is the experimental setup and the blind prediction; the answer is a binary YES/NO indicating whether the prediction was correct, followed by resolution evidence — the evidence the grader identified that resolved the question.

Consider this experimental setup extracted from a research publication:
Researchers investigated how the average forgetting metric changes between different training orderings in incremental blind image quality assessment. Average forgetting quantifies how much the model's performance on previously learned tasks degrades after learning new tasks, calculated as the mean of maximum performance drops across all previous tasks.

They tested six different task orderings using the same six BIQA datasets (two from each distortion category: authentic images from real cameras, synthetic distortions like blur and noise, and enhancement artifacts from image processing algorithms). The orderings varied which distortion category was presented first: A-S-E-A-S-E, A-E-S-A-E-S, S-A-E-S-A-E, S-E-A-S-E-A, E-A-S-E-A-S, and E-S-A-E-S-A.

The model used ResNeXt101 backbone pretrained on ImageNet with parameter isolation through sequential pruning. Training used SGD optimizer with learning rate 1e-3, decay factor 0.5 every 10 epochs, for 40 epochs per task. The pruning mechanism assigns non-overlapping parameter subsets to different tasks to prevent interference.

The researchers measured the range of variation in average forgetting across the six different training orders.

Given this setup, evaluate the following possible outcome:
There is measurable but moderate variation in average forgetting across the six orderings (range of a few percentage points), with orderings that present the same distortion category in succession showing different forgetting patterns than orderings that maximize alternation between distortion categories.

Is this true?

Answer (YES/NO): NO